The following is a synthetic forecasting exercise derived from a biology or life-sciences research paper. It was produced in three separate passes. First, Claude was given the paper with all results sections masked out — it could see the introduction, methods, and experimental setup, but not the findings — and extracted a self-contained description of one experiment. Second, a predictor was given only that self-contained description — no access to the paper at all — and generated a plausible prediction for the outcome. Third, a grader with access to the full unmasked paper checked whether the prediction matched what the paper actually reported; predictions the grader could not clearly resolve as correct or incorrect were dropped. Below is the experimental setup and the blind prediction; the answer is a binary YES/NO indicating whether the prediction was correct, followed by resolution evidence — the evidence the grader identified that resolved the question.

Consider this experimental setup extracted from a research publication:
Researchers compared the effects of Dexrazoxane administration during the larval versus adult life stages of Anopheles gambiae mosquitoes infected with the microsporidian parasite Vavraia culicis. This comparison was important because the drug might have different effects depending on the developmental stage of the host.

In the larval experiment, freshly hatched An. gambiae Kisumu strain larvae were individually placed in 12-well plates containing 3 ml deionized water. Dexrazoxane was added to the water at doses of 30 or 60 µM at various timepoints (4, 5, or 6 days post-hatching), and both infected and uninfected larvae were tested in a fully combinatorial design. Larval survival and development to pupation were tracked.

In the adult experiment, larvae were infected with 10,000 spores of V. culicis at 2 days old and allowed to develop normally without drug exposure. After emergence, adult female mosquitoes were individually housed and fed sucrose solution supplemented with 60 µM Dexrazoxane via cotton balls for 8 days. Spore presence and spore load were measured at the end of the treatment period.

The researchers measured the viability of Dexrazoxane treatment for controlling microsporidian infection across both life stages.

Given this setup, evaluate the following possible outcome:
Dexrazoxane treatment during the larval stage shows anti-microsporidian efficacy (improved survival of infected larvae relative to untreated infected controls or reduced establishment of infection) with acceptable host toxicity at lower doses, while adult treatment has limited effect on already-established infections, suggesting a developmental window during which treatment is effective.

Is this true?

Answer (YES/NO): NO